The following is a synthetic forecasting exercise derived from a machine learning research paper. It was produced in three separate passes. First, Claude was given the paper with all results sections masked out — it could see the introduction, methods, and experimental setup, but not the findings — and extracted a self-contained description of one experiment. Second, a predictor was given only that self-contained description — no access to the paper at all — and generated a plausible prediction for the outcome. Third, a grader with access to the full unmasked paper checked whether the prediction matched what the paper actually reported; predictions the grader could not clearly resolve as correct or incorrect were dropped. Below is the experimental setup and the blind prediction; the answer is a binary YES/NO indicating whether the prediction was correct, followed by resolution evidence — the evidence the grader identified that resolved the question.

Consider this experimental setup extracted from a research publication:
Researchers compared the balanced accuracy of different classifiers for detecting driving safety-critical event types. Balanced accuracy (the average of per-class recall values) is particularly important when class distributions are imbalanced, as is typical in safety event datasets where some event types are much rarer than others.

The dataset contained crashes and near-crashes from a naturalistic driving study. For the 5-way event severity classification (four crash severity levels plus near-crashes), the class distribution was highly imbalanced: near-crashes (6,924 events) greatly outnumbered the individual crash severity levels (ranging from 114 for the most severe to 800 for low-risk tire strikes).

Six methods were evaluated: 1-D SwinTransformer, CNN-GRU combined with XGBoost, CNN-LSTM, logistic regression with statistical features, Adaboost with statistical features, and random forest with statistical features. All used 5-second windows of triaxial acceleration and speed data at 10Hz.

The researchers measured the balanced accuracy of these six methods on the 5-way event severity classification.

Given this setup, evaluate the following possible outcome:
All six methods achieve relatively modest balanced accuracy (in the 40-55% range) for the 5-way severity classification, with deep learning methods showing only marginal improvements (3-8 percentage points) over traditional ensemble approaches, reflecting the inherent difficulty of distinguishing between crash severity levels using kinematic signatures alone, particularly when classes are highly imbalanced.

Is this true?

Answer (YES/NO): NO